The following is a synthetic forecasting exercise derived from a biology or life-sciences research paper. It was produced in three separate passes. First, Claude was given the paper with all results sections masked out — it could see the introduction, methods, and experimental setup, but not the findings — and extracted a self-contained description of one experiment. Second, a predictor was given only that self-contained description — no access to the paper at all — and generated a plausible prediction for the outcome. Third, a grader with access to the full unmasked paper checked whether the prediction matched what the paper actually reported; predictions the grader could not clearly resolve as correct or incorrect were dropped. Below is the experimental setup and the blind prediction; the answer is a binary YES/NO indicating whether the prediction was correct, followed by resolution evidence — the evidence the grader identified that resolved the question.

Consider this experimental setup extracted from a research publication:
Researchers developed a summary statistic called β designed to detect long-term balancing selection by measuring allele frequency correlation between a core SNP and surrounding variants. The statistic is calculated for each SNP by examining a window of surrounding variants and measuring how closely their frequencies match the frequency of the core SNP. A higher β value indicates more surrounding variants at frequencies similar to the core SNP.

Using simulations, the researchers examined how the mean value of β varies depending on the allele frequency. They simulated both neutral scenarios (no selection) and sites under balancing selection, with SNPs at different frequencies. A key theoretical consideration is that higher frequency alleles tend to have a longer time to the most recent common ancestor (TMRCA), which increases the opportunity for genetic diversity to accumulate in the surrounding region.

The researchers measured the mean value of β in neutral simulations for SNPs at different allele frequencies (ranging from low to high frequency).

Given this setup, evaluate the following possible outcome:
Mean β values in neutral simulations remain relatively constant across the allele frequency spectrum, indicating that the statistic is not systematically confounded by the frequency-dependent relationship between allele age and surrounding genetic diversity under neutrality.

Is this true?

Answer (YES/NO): NO